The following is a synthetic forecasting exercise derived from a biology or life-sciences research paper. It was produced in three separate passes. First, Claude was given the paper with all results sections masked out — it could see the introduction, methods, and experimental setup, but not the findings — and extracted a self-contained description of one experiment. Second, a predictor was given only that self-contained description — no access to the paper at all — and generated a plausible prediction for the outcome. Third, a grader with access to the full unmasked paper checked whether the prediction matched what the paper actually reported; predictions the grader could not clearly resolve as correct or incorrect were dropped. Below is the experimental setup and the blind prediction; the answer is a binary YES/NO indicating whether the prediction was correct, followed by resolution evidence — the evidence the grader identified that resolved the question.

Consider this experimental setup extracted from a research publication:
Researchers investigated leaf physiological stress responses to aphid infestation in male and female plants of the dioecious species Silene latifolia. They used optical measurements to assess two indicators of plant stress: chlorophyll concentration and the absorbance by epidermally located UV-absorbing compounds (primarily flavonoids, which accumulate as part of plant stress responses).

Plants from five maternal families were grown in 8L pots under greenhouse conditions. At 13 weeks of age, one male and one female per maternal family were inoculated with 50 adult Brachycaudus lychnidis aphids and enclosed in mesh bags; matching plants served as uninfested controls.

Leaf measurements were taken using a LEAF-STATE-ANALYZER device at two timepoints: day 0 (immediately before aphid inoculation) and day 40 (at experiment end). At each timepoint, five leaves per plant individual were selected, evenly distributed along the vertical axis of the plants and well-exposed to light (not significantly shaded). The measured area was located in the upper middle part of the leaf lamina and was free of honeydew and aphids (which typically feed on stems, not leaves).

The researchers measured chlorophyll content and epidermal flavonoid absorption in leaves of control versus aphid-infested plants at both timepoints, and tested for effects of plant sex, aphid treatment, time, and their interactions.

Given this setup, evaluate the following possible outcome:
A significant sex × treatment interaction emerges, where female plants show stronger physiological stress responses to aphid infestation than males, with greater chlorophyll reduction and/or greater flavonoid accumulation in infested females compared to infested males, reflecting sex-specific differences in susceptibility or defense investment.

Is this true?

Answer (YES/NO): NO